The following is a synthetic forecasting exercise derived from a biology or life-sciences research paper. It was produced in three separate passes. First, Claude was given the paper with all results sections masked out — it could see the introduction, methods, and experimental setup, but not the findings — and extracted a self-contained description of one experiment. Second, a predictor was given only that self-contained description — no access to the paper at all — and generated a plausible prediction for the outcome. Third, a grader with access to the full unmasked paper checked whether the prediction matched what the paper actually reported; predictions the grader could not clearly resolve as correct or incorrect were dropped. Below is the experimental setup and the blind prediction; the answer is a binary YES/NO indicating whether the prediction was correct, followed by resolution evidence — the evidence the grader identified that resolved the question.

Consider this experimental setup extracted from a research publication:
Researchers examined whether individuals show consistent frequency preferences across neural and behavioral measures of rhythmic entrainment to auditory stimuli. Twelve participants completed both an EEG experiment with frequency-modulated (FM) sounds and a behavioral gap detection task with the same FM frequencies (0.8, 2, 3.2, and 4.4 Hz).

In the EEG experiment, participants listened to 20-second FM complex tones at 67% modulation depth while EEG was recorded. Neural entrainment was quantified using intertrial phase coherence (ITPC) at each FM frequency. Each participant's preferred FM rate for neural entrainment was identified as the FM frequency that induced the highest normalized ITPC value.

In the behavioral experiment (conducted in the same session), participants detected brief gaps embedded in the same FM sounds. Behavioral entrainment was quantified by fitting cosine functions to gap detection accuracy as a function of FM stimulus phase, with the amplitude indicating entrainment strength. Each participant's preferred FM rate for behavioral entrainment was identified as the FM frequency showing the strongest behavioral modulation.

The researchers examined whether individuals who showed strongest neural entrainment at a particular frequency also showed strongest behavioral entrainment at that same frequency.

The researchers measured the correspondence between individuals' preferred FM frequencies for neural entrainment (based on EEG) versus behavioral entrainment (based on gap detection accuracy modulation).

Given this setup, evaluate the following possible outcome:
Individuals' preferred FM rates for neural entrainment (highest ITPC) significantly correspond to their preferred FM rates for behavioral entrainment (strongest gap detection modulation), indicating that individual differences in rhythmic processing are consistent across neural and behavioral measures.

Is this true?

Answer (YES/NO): NO